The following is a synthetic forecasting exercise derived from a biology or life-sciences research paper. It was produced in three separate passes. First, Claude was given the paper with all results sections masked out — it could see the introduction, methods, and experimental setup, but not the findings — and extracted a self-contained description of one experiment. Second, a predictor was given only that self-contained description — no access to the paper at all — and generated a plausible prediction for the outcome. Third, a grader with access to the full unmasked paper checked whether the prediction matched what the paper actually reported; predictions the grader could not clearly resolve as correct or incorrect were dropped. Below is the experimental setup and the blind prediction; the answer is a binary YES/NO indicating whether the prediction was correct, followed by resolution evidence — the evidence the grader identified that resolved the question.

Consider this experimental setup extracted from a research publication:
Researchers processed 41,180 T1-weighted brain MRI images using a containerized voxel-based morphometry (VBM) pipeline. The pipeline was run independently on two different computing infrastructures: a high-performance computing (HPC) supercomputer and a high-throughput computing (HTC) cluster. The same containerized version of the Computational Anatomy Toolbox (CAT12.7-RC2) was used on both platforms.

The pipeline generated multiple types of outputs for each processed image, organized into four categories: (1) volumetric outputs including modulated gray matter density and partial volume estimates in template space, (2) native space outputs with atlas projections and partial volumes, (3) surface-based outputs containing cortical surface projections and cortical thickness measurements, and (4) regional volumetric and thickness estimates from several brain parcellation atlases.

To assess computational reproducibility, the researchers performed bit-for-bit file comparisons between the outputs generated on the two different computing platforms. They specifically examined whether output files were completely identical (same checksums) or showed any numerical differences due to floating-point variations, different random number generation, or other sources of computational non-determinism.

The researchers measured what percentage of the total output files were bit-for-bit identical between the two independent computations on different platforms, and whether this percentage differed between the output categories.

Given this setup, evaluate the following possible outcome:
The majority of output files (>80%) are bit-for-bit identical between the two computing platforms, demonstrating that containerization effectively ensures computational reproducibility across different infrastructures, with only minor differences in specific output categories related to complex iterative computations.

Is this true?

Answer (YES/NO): NO